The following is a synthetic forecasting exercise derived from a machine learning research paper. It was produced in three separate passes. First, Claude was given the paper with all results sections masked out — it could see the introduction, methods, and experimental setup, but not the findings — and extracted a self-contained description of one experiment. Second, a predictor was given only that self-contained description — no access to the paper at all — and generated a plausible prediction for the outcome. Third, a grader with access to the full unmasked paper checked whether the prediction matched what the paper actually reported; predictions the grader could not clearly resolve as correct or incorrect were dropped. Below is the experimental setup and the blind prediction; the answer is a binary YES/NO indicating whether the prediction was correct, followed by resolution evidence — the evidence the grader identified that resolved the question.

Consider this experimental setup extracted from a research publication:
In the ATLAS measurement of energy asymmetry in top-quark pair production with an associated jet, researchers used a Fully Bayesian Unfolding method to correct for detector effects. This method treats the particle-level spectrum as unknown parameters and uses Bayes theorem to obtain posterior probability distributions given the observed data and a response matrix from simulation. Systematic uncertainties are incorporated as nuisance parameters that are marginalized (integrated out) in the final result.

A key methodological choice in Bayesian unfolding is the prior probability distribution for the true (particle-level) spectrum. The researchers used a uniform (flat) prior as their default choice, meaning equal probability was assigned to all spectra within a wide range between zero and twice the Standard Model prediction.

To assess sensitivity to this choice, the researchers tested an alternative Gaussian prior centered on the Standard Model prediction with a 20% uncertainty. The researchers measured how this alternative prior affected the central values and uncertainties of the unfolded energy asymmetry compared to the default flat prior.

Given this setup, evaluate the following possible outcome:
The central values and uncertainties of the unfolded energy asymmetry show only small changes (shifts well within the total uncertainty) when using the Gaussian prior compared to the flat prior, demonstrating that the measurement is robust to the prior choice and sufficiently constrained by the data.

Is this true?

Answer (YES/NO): YES